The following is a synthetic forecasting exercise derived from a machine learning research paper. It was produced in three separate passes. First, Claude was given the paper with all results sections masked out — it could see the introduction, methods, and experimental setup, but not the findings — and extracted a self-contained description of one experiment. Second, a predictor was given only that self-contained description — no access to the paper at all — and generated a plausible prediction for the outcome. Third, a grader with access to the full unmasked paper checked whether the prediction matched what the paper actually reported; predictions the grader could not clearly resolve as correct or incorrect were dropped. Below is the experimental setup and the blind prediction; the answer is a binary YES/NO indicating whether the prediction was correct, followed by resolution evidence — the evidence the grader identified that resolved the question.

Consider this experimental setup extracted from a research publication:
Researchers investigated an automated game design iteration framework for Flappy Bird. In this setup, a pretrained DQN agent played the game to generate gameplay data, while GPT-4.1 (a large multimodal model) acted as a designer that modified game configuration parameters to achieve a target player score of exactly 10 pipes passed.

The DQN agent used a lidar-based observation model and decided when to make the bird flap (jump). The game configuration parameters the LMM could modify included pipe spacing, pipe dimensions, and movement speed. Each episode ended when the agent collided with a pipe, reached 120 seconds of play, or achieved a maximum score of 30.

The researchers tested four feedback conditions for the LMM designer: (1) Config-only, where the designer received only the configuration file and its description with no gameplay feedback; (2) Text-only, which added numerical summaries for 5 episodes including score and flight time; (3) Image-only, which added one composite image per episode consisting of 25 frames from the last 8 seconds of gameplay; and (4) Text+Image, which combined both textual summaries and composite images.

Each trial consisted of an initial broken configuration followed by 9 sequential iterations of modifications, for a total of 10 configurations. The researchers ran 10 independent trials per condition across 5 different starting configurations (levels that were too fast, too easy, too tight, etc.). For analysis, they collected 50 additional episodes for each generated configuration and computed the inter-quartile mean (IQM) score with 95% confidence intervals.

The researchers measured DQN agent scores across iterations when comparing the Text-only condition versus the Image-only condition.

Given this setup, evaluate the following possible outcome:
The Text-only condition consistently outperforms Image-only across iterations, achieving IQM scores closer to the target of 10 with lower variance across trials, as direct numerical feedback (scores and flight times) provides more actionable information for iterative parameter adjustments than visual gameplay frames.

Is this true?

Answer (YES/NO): NO